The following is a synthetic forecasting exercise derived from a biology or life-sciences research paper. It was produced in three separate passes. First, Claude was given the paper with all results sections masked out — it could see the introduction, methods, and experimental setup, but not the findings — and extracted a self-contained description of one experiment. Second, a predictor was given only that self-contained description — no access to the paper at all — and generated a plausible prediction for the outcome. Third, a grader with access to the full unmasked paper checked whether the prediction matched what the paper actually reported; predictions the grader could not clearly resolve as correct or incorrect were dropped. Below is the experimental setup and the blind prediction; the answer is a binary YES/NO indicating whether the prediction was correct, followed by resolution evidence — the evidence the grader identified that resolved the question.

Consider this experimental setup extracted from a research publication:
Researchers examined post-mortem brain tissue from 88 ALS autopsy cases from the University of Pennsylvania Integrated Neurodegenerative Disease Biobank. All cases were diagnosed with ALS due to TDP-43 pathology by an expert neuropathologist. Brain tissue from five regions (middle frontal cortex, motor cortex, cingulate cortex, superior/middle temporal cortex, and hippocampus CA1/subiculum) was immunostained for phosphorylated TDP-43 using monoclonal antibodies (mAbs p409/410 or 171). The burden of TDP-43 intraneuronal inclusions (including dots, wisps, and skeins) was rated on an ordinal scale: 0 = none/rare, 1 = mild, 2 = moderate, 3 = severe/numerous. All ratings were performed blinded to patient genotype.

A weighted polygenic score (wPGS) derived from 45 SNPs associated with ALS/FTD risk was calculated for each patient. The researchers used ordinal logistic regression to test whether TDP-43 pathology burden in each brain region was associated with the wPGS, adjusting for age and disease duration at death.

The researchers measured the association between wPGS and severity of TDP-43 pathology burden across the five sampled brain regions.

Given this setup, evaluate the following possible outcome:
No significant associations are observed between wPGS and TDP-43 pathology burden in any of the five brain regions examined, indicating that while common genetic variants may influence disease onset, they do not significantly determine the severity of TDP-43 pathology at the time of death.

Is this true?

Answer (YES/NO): YES